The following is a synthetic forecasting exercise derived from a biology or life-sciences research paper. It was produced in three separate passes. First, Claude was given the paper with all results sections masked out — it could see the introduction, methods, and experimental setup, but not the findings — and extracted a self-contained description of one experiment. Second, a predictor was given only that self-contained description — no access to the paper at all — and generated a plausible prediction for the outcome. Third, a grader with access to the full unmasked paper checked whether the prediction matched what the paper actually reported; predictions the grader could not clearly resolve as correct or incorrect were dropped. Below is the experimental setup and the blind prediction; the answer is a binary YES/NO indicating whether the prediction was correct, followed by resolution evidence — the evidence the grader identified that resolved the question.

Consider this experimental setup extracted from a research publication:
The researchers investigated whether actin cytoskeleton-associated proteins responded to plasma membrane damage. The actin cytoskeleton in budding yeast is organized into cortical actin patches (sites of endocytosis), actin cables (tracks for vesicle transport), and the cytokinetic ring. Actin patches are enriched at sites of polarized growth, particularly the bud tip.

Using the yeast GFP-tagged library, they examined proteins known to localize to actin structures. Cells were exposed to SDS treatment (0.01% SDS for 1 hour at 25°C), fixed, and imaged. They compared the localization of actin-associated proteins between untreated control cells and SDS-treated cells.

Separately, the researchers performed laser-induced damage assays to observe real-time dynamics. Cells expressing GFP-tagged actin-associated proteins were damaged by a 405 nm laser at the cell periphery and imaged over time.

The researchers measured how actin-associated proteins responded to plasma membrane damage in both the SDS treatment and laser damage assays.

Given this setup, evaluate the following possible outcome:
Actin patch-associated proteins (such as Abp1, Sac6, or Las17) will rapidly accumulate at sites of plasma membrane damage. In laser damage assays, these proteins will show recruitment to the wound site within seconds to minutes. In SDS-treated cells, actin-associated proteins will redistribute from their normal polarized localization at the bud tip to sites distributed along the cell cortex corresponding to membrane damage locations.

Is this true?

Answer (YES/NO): NO